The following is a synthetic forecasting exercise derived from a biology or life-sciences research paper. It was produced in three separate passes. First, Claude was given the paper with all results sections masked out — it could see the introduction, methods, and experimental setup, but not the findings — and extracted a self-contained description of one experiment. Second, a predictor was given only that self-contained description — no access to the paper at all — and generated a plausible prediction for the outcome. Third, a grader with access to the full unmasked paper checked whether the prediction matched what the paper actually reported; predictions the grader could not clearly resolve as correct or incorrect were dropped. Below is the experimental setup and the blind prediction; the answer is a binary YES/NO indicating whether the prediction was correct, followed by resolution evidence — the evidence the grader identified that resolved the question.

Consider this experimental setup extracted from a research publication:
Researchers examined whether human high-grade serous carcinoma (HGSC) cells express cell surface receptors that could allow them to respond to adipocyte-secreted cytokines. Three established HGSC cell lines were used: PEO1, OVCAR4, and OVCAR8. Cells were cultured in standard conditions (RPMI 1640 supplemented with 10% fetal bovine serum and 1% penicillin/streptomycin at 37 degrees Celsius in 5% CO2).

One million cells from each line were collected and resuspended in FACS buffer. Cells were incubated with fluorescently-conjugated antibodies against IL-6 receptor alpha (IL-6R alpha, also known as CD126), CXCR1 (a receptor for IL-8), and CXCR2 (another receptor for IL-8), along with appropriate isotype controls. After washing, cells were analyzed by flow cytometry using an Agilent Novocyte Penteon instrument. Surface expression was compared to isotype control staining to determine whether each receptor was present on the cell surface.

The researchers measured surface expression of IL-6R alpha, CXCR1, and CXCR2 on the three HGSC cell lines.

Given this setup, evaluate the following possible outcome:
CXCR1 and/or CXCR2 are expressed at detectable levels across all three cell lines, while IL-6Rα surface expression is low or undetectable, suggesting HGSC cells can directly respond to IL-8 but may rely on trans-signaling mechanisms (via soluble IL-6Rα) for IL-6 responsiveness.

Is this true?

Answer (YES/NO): NO